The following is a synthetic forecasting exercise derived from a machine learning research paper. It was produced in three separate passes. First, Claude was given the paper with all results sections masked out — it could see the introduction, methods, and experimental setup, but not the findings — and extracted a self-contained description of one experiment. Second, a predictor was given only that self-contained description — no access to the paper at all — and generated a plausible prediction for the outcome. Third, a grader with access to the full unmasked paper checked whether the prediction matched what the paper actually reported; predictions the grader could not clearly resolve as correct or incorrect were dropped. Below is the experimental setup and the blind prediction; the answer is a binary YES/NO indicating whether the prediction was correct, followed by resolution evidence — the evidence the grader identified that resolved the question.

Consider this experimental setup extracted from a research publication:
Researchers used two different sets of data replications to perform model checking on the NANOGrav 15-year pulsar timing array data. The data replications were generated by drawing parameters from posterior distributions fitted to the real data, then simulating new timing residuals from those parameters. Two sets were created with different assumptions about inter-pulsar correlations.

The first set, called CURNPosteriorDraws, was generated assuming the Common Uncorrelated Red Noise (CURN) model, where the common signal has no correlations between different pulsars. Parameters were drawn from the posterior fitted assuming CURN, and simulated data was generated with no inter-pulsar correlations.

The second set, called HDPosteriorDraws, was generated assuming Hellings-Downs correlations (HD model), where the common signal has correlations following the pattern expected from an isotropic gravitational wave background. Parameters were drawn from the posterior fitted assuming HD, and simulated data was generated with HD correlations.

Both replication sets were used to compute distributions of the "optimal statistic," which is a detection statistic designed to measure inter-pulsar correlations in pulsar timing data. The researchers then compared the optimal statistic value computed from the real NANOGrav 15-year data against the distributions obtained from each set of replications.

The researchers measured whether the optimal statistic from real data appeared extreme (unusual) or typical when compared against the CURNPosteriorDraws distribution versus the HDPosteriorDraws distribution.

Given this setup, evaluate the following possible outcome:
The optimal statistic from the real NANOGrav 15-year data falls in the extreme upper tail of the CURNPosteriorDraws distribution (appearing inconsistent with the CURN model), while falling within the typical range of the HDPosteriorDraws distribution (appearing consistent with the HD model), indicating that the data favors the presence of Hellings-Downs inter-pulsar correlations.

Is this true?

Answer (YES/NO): YES